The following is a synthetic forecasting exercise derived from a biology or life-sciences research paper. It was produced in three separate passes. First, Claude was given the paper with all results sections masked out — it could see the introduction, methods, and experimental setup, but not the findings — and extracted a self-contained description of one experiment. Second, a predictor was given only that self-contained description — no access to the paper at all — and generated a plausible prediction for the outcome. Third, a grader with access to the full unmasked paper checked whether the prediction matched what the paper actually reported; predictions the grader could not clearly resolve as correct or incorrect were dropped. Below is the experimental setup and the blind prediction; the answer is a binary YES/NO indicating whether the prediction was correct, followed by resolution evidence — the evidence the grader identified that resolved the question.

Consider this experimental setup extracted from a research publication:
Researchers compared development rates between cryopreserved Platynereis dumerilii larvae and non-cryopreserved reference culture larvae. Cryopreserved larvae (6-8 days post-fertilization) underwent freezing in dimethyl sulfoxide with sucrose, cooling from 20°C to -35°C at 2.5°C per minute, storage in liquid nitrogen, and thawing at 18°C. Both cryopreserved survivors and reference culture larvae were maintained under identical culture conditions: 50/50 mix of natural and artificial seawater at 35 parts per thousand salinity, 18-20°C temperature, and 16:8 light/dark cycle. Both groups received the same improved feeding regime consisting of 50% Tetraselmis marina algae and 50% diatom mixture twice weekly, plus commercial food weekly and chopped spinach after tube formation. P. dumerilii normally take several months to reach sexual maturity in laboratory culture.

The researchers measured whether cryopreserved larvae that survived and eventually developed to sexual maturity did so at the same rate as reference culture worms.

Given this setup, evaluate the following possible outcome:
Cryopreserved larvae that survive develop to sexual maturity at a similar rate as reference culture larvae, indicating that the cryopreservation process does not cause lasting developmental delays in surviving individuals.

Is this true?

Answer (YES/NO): NO